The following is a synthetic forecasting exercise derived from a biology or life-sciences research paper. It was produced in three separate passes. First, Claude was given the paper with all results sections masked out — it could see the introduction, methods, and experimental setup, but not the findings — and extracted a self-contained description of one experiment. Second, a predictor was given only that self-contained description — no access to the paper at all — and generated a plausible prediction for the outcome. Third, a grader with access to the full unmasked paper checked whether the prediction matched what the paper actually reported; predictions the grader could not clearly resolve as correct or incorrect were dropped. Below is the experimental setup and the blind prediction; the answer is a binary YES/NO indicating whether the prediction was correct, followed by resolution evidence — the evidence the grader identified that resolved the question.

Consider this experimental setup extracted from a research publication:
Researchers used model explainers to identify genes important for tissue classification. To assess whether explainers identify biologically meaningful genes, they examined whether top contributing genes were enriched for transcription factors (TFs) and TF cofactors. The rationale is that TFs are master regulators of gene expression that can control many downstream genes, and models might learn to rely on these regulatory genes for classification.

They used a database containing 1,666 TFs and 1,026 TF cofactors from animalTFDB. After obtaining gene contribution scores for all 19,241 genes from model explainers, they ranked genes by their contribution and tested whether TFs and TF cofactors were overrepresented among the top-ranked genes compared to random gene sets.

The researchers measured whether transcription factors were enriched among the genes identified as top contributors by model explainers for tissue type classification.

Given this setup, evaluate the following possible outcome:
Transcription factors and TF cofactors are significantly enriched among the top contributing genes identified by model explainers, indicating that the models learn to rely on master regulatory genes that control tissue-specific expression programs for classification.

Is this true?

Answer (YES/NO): NO